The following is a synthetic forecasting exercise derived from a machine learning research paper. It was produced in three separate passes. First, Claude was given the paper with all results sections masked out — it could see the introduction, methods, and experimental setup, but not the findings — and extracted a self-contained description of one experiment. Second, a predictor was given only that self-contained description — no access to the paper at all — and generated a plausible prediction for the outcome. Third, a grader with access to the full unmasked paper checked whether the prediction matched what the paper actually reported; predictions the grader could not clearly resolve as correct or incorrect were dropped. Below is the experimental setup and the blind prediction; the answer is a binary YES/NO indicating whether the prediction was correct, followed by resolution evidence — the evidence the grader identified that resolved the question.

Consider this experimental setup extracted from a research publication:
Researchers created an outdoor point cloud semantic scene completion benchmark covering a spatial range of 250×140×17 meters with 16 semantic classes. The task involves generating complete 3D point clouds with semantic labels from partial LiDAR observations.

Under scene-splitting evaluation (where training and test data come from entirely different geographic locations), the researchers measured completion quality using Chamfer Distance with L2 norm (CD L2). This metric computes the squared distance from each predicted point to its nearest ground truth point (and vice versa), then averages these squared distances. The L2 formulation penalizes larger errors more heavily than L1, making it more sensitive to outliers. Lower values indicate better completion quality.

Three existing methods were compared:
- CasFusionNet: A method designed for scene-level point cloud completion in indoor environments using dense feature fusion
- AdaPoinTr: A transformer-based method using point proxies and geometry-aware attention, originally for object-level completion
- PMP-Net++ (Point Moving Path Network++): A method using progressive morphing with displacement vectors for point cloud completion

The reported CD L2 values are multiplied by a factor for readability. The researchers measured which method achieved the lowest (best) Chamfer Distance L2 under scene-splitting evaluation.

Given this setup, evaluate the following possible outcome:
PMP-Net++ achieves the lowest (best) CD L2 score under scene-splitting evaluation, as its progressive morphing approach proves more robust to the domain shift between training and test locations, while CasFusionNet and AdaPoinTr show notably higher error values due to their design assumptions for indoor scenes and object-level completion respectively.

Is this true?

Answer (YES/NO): NO